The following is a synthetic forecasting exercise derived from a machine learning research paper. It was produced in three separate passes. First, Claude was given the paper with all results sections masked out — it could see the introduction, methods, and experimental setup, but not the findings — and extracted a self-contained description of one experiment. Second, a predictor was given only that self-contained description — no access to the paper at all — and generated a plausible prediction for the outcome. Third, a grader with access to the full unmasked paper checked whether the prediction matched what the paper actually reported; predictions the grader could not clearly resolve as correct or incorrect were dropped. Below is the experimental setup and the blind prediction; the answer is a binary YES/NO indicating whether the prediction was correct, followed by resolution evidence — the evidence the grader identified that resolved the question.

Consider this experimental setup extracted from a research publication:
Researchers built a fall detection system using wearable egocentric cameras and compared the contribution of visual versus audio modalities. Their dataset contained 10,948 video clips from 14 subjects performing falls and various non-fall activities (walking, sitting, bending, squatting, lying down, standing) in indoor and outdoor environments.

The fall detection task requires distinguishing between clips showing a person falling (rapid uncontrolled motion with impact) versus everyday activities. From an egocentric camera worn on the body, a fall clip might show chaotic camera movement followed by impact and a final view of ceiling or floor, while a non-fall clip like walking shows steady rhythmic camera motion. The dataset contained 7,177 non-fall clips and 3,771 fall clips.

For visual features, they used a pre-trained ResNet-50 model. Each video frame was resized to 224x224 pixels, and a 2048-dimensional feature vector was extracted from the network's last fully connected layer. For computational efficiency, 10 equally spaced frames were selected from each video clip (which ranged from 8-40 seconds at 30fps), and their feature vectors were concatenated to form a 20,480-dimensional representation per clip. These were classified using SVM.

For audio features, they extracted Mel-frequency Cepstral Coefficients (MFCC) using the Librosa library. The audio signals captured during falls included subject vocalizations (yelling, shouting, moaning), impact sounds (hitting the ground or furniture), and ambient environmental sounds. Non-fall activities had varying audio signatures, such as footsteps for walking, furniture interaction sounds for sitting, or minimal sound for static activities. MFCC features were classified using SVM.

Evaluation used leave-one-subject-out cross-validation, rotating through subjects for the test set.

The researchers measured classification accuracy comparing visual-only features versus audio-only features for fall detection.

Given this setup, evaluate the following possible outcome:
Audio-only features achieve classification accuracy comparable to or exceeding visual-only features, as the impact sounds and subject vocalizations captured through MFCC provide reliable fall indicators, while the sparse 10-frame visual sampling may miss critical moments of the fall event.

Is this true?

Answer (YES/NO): YES